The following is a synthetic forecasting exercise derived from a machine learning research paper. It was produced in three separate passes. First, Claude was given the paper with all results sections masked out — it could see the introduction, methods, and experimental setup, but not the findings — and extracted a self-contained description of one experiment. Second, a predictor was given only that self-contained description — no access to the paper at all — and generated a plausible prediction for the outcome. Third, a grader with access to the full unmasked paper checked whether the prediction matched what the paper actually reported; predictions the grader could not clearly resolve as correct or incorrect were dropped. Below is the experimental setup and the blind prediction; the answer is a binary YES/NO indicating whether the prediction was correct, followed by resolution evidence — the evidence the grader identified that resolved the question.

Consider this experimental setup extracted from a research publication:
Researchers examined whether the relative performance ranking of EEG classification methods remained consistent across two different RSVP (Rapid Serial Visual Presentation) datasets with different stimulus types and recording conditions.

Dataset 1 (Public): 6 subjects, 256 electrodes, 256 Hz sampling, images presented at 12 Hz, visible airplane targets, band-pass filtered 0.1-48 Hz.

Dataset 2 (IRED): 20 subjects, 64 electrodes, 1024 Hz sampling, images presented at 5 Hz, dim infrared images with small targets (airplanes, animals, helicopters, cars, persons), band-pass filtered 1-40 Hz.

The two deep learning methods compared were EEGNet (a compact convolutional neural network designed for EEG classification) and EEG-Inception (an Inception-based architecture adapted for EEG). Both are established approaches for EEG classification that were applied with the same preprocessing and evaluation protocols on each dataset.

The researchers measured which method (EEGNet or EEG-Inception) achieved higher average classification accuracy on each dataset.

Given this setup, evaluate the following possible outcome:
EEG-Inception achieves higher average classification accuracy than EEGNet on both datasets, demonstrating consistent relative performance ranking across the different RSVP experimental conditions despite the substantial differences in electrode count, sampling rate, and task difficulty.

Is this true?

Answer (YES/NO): YES